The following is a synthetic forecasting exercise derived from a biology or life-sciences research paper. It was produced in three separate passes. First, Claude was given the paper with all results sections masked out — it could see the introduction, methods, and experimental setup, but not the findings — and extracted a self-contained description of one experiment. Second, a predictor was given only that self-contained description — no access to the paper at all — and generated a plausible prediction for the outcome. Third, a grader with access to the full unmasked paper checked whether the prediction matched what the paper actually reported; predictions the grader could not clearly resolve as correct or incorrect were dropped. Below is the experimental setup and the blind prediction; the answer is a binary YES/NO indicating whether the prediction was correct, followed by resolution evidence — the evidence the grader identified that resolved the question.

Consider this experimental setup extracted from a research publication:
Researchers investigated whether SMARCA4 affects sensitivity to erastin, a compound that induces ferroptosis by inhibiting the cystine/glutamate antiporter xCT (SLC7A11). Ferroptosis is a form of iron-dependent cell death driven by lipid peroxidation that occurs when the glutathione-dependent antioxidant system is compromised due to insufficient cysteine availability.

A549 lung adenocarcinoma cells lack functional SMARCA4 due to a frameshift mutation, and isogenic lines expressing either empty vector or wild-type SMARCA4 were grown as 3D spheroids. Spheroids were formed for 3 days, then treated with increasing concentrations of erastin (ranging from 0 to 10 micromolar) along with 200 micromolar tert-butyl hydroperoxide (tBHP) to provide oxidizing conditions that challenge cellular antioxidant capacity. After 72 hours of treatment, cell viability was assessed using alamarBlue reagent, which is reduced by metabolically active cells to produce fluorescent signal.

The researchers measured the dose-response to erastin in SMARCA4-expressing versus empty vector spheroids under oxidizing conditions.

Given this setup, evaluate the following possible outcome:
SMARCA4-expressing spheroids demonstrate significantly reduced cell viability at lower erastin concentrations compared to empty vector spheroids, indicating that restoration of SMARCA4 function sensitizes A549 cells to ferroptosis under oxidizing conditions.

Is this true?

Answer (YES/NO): YES